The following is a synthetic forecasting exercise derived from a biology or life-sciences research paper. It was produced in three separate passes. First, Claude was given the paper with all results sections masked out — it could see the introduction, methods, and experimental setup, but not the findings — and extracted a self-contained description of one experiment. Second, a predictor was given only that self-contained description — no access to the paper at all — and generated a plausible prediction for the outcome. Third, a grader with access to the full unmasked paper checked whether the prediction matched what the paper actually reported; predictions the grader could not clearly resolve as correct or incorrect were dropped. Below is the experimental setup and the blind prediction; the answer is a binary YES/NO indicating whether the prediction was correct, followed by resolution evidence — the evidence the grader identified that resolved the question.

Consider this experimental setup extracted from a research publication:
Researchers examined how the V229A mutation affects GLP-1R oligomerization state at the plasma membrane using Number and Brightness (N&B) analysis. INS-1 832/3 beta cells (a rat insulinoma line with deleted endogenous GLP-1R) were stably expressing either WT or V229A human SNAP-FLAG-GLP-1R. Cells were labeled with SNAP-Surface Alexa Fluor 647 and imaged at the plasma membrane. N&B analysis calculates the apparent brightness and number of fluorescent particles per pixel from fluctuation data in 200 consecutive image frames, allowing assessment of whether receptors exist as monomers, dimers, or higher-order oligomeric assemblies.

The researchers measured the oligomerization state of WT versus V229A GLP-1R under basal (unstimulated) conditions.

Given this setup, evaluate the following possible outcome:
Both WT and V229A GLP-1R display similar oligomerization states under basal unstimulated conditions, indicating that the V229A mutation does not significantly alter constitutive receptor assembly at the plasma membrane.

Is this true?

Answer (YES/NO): NO